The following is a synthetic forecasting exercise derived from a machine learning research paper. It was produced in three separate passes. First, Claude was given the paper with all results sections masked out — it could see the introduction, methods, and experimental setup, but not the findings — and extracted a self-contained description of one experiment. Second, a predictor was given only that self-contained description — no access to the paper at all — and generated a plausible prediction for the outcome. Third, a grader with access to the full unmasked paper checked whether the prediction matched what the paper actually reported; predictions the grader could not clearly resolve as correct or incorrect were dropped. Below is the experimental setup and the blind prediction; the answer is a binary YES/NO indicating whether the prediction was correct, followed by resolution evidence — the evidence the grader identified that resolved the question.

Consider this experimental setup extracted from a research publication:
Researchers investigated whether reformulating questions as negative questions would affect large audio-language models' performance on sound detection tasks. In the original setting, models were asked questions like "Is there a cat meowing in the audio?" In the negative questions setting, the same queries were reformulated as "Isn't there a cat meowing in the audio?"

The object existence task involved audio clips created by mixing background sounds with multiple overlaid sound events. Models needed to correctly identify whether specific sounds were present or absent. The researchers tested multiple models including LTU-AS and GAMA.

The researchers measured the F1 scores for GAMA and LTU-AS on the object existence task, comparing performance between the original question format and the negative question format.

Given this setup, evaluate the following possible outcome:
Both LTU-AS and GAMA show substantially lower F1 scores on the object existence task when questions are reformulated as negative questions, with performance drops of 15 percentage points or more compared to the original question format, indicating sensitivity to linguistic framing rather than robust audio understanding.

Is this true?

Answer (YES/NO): NO